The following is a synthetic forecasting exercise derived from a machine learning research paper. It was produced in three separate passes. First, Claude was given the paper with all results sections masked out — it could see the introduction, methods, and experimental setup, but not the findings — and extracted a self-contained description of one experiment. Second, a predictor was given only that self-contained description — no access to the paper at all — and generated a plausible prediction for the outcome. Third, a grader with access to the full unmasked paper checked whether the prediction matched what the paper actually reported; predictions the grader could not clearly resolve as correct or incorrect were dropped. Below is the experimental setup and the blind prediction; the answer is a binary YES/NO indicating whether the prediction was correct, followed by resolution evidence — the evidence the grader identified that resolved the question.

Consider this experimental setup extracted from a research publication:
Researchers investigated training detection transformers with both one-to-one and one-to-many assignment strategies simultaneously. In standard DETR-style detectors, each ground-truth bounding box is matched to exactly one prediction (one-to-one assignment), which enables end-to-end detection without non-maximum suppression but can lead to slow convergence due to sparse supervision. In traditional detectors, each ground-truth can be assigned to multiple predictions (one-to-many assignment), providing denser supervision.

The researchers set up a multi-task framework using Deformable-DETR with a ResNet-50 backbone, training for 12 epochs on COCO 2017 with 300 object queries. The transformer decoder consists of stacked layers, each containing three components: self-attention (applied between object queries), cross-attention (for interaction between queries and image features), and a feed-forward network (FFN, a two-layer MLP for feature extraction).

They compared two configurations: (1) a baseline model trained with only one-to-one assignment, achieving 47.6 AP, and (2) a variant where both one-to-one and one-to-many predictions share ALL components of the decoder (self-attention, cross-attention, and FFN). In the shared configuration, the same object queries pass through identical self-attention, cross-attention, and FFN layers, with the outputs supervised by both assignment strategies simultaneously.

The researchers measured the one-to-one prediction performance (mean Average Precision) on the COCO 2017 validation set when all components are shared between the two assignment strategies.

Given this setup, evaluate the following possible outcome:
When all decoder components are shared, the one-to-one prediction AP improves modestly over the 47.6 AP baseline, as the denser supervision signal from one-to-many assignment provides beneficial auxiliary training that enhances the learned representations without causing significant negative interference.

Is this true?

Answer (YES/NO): NO